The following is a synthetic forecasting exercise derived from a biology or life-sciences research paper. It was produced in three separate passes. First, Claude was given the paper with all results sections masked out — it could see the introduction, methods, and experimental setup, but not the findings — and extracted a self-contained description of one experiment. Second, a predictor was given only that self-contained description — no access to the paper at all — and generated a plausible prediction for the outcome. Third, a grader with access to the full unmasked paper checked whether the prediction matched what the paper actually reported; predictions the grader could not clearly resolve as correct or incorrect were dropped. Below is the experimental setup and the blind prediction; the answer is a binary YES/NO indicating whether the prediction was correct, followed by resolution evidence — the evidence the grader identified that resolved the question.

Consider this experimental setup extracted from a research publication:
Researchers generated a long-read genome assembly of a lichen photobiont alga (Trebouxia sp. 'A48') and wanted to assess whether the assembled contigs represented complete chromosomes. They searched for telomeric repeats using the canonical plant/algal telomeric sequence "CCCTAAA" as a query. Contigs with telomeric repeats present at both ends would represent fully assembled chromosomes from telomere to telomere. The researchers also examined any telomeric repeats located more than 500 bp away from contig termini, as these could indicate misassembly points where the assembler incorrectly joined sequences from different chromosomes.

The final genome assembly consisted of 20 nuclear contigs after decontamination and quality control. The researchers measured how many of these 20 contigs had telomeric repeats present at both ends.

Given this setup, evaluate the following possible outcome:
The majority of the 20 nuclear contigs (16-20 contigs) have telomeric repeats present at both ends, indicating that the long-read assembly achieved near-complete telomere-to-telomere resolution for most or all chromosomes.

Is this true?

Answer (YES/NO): YES